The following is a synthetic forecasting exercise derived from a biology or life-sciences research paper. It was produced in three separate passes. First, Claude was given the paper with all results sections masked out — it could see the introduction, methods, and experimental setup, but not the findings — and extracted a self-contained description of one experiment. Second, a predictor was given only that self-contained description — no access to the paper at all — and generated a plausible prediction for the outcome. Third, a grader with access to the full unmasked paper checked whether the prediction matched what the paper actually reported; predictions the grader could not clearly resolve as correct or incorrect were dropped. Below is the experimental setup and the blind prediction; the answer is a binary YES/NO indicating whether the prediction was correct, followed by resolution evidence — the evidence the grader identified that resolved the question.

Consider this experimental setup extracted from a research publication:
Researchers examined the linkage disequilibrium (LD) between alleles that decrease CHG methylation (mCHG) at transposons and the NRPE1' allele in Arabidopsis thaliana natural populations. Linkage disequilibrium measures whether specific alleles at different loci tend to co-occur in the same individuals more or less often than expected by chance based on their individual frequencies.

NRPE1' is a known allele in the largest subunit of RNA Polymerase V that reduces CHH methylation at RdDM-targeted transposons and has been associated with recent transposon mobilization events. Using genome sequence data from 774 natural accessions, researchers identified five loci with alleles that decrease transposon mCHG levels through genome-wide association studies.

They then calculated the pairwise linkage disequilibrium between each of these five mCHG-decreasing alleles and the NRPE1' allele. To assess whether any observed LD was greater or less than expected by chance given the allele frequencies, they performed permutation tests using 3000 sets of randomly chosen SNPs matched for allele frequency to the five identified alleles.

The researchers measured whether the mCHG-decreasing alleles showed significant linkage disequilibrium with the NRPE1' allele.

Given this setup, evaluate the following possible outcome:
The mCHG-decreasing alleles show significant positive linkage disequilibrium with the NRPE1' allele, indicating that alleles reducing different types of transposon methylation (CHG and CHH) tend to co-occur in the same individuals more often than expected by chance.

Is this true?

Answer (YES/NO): NO